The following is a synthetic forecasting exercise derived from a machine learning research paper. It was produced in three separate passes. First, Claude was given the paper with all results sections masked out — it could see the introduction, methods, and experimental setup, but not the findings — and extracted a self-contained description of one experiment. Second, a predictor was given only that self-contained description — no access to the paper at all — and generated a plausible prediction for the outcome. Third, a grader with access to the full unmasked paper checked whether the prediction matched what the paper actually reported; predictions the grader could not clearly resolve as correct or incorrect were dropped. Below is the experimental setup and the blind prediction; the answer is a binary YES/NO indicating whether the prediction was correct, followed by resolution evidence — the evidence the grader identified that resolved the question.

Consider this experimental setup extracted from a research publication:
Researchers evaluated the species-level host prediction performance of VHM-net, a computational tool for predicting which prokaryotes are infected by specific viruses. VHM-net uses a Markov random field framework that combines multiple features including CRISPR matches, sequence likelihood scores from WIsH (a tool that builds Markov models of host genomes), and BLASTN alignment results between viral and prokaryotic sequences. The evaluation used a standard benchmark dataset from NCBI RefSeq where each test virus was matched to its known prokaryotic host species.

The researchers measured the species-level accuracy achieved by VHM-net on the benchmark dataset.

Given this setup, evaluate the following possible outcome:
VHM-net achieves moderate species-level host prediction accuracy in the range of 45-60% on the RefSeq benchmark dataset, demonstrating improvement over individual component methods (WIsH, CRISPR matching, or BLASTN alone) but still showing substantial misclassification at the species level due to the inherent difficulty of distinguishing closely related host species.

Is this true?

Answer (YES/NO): NO